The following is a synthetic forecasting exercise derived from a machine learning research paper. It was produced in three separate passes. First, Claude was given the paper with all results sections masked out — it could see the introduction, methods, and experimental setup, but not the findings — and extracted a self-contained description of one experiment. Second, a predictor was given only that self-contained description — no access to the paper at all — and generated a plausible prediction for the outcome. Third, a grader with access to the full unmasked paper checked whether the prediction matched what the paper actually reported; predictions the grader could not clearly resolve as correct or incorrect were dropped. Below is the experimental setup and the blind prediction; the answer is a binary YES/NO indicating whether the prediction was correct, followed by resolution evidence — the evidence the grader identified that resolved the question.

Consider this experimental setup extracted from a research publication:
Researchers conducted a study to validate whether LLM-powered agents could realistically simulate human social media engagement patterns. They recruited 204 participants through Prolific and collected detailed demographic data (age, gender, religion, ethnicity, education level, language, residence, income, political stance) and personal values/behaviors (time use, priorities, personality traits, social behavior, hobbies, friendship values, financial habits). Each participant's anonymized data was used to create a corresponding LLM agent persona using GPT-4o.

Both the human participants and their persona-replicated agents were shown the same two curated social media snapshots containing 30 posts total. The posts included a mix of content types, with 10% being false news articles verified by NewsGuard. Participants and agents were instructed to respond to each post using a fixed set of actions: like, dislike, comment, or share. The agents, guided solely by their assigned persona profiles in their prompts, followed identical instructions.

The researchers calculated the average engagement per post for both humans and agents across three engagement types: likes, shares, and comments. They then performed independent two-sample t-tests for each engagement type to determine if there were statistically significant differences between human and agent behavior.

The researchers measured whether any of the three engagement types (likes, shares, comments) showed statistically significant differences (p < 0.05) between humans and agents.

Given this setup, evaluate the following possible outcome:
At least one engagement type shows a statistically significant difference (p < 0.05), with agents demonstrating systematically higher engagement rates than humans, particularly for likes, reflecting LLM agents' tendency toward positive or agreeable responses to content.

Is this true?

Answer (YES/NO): NO